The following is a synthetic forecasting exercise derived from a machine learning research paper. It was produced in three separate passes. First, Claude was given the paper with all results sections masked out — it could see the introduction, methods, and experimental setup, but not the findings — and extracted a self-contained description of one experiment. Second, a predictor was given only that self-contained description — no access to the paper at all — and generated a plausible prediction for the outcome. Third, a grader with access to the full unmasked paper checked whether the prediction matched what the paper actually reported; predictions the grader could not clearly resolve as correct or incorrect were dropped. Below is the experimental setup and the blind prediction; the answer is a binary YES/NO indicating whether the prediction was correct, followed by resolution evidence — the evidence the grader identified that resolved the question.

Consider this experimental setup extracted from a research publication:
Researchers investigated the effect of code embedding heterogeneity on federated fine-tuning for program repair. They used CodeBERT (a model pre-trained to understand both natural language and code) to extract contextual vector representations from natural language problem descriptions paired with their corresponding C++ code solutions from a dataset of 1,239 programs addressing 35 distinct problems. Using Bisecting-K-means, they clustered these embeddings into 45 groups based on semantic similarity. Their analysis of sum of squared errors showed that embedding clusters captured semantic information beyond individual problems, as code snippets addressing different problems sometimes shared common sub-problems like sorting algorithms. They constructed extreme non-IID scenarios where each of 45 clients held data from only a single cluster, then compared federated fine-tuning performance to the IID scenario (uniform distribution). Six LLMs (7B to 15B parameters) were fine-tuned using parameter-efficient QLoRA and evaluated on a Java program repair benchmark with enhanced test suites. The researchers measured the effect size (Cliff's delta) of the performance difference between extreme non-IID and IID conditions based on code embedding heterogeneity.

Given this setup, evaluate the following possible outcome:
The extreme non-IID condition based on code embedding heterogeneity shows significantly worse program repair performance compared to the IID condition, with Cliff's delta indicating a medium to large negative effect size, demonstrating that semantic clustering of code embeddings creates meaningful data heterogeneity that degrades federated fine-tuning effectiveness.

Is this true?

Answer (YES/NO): NO